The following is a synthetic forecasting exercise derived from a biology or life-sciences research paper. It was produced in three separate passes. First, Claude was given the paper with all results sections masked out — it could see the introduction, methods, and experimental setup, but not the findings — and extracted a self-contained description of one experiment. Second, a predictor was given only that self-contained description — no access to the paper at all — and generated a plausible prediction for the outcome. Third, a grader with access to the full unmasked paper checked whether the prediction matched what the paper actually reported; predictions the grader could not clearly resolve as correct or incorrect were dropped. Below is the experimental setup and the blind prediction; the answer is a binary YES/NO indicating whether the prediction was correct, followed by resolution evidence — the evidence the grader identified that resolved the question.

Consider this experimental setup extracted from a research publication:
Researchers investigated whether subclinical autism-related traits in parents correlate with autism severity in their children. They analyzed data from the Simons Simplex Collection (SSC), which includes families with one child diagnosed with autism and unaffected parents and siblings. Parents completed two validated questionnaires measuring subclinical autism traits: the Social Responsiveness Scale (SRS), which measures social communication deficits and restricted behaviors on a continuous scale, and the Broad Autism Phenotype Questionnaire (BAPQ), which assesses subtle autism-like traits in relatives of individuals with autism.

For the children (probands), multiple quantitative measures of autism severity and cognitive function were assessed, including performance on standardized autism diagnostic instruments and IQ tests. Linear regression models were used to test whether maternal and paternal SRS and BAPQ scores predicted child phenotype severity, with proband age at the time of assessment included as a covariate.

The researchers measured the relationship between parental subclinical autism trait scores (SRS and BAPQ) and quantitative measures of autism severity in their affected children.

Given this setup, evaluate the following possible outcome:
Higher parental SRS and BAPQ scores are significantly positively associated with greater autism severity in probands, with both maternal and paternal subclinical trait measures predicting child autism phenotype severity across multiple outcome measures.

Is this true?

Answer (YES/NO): YES